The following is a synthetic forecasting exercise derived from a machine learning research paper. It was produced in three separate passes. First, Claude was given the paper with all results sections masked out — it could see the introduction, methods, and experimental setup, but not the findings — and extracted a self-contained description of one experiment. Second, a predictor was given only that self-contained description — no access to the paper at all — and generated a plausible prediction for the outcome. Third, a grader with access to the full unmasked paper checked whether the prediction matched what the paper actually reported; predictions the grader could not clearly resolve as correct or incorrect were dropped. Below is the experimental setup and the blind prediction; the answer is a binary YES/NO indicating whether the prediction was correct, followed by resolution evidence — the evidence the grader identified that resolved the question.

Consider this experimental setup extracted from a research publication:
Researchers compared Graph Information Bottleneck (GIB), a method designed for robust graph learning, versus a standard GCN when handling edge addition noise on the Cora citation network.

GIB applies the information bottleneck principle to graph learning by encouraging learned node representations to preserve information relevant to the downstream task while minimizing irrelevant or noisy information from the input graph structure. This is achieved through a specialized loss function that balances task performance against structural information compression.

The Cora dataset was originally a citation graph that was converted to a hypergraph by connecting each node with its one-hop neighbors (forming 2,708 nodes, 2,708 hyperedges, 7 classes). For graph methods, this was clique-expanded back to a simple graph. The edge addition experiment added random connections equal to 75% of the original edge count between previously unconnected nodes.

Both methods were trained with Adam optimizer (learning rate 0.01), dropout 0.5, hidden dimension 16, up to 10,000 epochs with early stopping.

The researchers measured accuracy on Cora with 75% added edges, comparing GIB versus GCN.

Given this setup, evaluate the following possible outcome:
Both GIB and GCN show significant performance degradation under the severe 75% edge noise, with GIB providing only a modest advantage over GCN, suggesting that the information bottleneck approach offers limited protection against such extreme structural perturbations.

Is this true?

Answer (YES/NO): NO